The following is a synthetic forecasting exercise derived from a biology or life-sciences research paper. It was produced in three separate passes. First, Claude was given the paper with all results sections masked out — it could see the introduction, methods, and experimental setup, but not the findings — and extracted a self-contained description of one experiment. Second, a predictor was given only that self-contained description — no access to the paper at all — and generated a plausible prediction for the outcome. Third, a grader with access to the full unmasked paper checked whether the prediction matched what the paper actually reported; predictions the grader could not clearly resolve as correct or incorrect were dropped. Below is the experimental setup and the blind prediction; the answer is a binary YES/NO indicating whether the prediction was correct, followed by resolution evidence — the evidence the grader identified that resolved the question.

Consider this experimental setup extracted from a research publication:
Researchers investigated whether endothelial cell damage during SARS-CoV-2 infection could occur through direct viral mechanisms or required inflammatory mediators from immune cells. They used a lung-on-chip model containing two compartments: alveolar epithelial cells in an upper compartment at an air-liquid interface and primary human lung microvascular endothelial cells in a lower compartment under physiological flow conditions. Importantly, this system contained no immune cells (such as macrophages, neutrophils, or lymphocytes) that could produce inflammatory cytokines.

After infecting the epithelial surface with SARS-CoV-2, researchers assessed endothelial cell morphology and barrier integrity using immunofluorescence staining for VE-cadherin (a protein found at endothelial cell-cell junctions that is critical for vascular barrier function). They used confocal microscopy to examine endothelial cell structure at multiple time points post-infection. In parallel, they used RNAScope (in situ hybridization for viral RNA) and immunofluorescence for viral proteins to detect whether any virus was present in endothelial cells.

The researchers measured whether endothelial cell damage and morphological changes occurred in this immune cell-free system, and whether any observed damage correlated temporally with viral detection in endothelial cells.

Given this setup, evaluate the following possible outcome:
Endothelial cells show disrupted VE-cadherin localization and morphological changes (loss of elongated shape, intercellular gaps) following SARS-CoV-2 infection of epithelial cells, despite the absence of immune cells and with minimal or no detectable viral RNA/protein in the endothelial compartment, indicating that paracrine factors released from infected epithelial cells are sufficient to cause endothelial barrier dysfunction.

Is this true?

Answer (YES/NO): NO